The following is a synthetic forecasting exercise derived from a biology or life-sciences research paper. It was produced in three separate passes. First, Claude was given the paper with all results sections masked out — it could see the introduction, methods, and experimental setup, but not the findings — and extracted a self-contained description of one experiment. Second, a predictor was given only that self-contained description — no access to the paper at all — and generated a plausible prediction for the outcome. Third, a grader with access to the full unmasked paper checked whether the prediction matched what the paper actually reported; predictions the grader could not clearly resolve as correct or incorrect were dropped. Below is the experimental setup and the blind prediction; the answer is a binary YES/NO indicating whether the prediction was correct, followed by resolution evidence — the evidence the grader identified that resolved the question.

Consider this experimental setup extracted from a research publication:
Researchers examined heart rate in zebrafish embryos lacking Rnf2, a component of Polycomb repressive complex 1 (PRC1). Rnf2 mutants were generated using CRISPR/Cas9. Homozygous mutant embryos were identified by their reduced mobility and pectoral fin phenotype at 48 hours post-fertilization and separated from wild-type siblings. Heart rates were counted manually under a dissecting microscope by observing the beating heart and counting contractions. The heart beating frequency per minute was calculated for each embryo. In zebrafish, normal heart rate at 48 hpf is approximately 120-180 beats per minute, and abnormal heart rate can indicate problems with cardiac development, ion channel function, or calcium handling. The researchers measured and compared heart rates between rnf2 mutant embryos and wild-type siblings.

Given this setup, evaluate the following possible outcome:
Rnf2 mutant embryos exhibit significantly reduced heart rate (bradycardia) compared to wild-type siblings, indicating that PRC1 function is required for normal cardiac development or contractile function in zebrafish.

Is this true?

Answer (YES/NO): YES